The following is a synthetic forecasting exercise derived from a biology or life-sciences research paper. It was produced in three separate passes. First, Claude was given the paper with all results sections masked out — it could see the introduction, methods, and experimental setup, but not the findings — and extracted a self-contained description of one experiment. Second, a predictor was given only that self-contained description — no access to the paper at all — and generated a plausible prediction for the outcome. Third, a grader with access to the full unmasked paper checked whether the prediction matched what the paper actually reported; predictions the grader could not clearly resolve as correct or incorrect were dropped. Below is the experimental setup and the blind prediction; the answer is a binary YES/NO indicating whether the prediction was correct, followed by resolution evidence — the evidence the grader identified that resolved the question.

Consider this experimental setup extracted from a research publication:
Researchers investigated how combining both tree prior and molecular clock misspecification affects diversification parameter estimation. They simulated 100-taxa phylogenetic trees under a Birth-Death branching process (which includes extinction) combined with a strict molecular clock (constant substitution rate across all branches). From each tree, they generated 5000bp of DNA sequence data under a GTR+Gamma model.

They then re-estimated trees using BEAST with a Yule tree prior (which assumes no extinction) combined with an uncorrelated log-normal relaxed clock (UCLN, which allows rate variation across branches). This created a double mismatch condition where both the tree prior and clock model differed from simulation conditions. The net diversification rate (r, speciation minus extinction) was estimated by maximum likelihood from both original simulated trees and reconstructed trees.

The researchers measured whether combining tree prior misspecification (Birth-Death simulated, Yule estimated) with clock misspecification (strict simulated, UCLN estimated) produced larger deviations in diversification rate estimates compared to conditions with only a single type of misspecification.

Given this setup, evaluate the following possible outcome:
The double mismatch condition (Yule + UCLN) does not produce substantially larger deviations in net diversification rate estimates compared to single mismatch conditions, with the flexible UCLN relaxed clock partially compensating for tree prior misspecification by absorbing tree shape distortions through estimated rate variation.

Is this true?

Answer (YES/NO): NO